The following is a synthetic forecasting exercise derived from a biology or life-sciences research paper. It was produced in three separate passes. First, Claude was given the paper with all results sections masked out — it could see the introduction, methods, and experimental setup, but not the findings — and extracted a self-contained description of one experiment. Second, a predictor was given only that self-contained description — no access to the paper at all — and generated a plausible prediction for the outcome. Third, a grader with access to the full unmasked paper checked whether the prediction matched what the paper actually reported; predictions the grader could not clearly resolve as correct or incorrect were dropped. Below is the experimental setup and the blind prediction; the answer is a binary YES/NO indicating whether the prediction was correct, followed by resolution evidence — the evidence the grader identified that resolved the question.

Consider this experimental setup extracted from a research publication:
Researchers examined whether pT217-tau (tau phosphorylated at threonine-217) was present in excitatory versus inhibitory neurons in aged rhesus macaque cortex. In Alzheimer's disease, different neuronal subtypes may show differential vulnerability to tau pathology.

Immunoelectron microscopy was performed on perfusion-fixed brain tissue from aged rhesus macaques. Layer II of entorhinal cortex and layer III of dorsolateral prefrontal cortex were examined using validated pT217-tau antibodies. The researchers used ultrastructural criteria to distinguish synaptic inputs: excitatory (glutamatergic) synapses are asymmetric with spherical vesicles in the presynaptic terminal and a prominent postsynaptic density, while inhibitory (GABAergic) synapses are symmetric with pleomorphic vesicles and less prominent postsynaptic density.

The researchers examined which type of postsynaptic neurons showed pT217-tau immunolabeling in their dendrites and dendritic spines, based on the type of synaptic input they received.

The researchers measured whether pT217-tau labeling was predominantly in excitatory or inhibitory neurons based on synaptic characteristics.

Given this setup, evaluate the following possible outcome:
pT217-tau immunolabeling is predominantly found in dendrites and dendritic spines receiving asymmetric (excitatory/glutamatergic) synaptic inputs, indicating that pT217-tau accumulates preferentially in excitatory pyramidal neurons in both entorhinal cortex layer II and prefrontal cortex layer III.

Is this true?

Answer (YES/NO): YES